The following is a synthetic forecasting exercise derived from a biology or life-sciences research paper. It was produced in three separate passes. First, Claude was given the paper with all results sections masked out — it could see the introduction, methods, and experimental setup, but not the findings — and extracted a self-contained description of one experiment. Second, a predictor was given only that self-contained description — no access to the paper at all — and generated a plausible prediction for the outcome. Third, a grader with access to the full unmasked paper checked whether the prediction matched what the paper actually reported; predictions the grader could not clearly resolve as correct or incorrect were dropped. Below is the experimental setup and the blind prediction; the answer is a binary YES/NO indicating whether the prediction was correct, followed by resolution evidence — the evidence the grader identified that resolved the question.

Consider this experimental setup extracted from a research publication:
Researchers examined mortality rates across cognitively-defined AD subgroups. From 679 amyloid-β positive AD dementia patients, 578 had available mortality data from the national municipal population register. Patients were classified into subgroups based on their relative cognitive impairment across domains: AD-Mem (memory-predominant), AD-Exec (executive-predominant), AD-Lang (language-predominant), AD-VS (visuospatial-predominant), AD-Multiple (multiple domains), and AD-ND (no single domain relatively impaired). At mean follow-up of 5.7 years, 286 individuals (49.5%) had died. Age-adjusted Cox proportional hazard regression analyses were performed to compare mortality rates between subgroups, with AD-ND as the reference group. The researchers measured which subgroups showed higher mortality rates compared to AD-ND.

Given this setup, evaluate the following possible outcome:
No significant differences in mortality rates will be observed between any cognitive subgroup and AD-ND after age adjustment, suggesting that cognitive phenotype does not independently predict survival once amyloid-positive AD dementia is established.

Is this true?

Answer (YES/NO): NO